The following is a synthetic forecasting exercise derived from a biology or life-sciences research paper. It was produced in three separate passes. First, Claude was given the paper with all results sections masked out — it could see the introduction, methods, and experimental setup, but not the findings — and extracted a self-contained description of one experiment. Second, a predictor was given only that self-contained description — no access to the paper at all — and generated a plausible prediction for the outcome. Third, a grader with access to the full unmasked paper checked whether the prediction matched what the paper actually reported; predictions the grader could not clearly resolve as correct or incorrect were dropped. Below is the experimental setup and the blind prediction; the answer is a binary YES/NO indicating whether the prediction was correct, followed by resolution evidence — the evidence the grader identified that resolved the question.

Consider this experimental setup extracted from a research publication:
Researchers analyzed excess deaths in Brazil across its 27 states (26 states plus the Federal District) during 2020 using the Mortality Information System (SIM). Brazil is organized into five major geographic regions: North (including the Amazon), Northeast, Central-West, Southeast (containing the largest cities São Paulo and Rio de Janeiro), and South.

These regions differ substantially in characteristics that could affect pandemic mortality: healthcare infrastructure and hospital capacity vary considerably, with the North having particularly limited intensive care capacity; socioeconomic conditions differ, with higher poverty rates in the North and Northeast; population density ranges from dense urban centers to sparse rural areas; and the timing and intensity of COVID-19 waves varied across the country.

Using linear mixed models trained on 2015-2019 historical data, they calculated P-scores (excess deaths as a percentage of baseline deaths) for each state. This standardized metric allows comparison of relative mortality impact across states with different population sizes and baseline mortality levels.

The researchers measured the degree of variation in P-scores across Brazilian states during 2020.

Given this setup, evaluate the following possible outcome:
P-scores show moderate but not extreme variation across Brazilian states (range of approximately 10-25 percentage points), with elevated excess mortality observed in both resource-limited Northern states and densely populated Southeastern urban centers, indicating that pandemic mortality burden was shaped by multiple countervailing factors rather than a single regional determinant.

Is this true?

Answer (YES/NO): NO